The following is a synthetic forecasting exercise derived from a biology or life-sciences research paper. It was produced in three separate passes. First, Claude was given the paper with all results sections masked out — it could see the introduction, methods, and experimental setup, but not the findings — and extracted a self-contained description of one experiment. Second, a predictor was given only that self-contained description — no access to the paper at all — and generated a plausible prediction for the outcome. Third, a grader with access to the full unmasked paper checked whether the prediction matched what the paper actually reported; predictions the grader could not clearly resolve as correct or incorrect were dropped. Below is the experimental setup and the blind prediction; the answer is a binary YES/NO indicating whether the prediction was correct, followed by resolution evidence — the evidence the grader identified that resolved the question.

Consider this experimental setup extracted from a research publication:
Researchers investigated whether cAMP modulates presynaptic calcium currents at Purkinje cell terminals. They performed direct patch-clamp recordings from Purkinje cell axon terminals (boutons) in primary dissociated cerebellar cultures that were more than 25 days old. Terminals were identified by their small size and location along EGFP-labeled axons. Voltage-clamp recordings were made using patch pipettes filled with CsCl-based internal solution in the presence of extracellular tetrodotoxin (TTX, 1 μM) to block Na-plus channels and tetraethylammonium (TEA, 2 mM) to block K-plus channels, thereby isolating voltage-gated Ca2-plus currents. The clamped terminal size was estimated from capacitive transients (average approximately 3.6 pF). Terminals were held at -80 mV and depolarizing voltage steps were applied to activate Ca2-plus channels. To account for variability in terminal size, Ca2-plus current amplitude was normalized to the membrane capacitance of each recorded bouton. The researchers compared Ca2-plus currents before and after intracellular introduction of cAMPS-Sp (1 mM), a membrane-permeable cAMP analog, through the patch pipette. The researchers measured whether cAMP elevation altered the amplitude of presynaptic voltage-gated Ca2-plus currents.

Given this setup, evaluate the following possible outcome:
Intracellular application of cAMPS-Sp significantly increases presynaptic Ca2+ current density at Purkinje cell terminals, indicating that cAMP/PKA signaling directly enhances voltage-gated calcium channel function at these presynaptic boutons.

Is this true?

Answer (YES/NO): NO